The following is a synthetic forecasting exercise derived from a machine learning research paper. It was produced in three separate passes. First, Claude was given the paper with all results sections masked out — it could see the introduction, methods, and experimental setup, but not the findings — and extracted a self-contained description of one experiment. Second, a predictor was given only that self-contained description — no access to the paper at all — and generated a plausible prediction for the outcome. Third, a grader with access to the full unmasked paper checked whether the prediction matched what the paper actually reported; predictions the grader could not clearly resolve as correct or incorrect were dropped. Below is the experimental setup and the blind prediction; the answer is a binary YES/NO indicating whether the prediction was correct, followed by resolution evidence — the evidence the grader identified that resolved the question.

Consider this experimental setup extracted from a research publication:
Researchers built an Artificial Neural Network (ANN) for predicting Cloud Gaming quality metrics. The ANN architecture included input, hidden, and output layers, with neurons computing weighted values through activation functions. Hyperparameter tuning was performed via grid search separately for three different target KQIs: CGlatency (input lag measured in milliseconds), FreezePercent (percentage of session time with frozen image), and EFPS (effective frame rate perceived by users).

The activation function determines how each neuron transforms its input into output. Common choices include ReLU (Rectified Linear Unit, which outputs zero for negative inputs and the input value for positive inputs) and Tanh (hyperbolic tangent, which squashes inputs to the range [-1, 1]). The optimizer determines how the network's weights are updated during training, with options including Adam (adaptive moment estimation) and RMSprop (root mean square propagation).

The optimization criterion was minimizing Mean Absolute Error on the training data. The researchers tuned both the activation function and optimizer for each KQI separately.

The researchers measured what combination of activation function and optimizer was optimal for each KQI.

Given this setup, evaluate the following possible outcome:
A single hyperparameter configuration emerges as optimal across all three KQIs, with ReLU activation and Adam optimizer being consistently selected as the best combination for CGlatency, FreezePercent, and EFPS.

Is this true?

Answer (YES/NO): NO